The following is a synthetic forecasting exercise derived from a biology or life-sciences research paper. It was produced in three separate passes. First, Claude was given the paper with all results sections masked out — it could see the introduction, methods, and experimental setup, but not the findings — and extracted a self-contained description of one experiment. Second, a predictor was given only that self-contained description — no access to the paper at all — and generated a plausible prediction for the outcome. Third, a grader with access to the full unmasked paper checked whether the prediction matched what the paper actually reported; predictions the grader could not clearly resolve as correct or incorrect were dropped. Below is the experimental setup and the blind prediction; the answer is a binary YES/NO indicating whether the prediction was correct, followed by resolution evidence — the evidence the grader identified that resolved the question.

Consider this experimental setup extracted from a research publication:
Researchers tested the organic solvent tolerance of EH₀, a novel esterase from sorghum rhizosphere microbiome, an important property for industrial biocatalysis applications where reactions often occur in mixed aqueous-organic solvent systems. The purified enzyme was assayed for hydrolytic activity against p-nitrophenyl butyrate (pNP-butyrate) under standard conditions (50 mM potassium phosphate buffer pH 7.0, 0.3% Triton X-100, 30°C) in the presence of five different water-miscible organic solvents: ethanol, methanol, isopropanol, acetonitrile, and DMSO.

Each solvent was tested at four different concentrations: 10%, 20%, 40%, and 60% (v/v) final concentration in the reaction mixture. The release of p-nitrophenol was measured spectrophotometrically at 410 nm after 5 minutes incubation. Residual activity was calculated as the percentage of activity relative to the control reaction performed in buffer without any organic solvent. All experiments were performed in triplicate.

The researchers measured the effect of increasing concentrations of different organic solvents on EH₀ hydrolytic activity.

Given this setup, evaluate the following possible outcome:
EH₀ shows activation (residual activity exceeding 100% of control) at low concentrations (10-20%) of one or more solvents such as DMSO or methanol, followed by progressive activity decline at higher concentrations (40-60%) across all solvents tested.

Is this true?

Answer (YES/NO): YES